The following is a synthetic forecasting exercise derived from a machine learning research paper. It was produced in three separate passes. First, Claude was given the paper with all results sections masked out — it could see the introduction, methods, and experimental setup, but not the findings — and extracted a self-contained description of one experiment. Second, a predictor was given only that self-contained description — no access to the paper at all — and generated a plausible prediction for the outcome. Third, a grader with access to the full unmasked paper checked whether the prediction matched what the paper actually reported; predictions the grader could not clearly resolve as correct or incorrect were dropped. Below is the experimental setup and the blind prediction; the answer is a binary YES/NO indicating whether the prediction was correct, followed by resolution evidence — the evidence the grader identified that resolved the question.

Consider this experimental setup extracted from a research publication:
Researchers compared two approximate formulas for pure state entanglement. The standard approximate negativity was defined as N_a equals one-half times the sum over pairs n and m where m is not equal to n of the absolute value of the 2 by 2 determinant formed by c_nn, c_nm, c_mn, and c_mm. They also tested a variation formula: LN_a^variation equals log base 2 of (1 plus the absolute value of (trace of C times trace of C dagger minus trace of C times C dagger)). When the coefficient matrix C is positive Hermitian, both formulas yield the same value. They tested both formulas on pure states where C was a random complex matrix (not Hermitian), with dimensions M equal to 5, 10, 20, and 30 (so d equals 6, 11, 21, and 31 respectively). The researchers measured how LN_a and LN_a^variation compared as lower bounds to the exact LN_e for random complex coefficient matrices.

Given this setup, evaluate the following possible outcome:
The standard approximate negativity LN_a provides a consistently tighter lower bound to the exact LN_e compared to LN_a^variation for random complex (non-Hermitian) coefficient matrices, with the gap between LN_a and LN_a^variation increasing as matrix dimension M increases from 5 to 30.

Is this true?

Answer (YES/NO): NO